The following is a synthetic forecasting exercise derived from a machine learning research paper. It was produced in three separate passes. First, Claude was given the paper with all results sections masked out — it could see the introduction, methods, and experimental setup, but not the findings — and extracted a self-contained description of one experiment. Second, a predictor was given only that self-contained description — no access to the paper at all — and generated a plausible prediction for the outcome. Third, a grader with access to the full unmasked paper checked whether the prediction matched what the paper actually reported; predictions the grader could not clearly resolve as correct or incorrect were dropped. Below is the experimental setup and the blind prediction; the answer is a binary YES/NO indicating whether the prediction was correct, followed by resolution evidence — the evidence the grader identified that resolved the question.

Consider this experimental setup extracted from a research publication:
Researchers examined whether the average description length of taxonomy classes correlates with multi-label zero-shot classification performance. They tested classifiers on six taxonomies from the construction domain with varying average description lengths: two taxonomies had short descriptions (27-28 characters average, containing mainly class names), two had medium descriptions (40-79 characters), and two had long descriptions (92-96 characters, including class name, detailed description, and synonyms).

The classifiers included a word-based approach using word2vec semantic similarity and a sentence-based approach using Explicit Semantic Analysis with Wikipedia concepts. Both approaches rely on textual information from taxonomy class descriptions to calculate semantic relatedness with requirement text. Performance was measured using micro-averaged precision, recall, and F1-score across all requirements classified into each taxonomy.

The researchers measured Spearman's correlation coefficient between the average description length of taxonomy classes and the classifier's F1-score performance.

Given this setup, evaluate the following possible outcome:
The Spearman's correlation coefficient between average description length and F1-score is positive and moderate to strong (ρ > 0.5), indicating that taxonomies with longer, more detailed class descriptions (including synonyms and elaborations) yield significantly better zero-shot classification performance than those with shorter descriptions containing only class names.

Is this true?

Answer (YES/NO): NO